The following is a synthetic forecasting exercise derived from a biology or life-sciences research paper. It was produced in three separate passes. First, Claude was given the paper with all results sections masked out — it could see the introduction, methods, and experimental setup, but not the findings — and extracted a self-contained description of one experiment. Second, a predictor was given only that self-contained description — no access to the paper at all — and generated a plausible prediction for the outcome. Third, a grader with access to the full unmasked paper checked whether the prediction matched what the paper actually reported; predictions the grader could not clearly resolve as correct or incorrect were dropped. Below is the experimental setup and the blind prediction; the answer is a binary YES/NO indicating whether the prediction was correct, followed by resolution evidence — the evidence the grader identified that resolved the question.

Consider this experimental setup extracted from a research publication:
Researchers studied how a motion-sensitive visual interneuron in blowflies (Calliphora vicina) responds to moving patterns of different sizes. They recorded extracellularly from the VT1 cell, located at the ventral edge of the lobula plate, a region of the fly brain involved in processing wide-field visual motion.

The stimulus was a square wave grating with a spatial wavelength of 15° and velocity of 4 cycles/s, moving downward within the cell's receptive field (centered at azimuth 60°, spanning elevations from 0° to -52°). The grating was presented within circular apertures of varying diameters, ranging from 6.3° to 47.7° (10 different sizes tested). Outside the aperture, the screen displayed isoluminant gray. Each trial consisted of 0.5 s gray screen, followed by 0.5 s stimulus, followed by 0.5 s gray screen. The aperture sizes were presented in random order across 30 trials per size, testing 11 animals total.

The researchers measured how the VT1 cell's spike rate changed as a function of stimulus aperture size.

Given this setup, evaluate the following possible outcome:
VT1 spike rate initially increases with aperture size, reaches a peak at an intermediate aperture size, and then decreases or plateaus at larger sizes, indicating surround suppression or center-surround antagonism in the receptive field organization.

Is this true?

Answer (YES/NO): YES